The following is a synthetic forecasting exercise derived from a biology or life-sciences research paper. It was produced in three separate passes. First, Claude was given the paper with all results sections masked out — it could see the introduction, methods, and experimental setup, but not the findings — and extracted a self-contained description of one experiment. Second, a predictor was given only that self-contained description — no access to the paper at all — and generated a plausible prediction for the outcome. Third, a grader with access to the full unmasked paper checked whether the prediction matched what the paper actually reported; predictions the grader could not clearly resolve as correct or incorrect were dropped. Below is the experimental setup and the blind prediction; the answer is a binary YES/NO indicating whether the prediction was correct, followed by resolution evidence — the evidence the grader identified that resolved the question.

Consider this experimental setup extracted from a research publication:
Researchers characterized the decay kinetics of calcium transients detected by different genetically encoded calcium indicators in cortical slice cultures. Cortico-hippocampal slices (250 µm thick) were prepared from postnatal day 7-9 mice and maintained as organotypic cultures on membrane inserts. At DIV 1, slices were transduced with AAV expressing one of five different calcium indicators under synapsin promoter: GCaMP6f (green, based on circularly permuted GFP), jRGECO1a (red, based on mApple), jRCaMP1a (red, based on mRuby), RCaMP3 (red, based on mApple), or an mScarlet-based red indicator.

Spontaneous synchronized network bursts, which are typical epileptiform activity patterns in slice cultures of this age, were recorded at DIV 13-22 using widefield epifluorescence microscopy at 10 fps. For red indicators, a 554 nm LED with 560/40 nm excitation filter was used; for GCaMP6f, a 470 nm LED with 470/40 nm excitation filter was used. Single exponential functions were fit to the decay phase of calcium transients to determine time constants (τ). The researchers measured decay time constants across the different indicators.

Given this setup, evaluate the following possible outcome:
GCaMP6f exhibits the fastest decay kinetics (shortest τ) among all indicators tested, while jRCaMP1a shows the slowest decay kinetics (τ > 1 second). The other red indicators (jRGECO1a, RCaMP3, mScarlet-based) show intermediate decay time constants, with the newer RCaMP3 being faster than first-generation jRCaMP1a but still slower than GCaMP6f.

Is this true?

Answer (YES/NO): NO